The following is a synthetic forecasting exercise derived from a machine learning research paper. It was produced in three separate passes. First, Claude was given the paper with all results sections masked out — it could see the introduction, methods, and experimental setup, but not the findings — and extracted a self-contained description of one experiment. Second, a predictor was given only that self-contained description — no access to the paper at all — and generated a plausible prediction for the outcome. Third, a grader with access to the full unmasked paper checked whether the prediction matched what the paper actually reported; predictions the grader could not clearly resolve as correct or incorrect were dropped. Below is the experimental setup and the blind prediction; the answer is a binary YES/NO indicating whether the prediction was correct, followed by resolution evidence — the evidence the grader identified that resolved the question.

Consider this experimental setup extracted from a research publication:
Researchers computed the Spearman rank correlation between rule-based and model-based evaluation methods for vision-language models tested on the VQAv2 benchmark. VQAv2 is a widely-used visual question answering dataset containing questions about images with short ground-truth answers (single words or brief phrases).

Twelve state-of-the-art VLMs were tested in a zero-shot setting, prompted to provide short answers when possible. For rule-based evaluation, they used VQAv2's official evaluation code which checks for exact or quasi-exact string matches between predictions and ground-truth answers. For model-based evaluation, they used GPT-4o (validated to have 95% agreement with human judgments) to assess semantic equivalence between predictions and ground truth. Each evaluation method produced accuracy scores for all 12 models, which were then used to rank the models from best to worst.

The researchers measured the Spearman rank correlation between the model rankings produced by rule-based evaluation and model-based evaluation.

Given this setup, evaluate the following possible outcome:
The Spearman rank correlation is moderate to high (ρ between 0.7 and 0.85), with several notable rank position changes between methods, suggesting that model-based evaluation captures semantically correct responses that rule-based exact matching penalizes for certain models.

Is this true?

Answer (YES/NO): NO